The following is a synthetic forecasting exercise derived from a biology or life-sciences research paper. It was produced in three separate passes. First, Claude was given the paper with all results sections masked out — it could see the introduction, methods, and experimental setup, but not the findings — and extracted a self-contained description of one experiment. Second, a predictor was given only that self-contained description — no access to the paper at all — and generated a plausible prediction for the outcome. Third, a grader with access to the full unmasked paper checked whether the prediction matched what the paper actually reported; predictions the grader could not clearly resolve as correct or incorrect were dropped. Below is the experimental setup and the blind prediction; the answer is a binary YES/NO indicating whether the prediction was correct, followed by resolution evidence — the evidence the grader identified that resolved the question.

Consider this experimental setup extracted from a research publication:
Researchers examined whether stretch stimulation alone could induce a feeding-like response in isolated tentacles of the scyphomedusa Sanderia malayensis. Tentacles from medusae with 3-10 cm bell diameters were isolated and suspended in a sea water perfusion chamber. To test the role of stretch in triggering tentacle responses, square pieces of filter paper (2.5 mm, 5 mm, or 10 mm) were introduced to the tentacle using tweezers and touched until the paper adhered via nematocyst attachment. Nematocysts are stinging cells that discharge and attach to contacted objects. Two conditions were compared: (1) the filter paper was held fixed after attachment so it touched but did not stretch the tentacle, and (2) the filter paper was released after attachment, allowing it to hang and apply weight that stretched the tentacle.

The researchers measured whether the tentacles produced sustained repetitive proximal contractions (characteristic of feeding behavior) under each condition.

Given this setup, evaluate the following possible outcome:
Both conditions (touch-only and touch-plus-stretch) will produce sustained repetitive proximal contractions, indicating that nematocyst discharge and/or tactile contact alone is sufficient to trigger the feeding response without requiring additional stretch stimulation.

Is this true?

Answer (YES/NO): NO